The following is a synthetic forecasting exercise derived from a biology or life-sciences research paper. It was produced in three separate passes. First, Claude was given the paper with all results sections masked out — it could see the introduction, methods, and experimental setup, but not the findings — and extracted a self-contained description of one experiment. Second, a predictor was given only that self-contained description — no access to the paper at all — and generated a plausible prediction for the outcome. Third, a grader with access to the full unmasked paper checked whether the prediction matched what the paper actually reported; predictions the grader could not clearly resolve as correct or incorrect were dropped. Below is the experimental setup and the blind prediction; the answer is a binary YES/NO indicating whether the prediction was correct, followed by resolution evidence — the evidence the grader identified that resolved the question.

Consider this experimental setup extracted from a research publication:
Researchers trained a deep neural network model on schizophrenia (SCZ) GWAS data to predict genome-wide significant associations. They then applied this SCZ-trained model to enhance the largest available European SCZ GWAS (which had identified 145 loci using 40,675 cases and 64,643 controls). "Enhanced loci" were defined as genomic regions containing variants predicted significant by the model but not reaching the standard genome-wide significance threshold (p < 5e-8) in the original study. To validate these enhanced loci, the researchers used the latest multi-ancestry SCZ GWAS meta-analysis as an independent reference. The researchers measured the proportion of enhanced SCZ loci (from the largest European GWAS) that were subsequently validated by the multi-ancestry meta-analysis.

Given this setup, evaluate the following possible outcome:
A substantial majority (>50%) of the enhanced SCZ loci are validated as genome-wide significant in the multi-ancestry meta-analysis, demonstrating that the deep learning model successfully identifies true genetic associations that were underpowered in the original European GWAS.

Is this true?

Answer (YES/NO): NO